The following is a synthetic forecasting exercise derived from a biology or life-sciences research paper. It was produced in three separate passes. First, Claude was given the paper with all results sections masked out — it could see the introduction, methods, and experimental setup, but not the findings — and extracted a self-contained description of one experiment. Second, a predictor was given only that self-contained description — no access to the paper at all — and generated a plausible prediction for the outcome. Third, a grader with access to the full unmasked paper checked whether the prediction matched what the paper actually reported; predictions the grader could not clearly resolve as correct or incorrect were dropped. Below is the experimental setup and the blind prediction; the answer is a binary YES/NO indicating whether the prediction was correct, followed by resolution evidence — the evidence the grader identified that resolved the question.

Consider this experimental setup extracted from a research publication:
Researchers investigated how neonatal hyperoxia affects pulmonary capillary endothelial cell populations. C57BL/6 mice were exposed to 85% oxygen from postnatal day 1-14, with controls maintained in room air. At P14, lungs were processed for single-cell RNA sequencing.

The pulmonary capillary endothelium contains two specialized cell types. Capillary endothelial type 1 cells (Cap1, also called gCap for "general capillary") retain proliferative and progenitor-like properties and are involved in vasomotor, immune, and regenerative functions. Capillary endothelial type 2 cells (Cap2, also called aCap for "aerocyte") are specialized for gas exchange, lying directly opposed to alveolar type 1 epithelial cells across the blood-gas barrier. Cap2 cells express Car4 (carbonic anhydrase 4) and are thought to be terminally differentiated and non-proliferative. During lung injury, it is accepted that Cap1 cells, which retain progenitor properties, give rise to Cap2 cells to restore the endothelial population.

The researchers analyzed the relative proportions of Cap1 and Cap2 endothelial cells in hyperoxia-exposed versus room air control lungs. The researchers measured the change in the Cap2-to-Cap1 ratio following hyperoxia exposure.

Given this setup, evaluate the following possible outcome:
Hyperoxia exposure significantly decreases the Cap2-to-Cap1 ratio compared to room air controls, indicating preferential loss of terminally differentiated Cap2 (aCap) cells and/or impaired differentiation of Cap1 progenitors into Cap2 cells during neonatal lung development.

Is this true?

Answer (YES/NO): NO